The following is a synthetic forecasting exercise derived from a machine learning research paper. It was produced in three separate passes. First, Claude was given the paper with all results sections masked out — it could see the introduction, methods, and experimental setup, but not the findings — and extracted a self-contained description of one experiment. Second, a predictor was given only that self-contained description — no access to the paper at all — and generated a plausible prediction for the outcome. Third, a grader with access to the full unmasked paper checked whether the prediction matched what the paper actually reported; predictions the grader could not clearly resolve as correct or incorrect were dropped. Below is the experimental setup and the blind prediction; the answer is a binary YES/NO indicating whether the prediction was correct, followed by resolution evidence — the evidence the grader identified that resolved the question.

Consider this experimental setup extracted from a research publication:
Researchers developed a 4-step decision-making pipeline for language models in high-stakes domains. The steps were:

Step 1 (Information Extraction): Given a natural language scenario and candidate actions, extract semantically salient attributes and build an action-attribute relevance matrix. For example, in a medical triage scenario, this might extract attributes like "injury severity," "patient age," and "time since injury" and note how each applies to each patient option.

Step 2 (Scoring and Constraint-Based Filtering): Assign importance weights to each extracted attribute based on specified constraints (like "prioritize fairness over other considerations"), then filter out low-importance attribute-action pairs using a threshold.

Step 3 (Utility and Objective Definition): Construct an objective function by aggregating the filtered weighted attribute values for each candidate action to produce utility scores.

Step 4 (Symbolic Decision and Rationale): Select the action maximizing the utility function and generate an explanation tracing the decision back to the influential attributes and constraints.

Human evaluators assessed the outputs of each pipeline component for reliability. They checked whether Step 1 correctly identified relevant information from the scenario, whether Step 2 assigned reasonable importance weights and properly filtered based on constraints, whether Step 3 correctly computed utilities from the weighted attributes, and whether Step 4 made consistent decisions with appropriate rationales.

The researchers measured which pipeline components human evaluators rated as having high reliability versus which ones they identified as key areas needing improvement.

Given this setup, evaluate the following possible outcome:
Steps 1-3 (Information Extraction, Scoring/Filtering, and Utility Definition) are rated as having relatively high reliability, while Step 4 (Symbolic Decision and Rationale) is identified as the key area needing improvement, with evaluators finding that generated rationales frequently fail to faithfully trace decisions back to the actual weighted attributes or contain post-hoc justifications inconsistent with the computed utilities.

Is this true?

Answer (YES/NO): NO